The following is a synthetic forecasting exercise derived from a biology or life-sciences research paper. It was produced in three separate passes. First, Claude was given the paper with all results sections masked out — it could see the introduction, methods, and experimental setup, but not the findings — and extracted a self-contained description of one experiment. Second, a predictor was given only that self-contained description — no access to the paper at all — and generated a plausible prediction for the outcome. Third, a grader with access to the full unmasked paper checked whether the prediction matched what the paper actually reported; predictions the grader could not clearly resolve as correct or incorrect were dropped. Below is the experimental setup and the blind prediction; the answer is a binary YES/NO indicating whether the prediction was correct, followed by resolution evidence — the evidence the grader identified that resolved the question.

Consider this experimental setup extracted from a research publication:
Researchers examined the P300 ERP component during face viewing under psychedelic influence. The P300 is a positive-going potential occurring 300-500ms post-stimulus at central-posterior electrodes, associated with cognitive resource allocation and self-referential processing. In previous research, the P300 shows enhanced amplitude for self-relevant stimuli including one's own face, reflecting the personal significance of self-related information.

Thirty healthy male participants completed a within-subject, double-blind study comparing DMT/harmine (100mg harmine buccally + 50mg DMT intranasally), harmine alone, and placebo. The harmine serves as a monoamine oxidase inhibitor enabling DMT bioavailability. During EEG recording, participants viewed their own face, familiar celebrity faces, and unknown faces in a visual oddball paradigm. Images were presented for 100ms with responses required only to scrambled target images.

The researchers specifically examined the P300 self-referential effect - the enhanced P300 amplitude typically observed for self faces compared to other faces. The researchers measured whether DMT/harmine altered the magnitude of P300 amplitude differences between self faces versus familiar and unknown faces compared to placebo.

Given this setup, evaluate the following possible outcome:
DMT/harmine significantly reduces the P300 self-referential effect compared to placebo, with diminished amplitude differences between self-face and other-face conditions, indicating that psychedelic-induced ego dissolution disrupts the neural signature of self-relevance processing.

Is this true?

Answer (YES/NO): YES